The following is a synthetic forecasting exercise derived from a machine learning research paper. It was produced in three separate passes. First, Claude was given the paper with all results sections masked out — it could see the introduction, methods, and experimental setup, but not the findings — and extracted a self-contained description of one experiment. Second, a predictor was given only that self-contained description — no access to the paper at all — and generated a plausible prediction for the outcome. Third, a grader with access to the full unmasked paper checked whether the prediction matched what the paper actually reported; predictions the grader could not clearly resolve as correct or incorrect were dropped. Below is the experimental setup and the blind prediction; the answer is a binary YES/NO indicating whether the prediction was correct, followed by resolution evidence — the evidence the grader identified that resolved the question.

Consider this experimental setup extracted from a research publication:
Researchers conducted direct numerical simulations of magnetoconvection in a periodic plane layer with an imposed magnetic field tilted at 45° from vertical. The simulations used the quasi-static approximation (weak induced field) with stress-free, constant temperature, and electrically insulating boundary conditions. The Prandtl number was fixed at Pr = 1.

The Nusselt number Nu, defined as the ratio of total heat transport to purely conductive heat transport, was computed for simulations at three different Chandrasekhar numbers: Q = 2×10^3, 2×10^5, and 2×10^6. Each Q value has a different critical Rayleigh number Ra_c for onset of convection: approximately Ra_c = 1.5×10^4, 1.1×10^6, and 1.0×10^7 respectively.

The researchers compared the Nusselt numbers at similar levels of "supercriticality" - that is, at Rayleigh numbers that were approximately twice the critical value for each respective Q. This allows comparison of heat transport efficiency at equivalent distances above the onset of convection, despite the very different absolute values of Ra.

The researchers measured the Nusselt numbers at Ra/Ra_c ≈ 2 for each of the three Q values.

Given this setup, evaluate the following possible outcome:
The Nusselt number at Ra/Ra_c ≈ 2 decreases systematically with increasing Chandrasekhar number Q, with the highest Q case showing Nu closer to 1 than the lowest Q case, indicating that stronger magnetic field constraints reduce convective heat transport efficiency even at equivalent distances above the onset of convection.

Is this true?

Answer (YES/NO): NO